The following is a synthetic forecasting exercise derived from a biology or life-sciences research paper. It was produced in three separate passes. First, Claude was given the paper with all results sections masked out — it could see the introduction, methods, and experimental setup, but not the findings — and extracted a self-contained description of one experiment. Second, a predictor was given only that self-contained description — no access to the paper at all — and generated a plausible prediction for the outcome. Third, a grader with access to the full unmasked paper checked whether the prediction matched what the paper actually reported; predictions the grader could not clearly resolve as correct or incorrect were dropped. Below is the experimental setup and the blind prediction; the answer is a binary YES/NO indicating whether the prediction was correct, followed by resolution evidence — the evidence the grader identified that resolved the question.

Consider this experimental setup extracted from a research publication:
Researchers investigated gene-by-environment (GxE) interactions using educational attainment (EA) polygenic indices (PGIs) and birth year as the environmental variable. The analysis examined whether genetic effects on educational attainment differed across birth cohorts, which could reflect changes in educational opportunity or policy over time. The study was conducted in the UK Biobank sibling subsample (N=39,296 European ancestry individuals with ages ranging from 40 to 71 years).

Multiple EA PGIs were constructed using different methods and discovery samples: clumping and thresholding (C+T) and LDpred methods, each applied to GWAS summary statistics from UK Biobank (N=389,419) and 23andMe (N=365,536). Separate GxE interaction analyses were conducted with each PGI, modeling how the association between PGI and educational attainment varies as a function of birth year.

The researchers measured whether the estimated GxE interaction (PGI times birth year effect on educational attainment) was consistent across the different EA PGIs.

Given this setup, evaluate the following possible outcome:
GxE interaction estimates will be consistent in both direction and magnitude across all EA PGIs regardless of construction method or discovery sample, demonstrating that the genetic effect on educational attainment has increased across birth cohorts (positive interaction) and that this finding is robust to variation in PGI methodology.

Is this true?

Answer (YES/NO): NO